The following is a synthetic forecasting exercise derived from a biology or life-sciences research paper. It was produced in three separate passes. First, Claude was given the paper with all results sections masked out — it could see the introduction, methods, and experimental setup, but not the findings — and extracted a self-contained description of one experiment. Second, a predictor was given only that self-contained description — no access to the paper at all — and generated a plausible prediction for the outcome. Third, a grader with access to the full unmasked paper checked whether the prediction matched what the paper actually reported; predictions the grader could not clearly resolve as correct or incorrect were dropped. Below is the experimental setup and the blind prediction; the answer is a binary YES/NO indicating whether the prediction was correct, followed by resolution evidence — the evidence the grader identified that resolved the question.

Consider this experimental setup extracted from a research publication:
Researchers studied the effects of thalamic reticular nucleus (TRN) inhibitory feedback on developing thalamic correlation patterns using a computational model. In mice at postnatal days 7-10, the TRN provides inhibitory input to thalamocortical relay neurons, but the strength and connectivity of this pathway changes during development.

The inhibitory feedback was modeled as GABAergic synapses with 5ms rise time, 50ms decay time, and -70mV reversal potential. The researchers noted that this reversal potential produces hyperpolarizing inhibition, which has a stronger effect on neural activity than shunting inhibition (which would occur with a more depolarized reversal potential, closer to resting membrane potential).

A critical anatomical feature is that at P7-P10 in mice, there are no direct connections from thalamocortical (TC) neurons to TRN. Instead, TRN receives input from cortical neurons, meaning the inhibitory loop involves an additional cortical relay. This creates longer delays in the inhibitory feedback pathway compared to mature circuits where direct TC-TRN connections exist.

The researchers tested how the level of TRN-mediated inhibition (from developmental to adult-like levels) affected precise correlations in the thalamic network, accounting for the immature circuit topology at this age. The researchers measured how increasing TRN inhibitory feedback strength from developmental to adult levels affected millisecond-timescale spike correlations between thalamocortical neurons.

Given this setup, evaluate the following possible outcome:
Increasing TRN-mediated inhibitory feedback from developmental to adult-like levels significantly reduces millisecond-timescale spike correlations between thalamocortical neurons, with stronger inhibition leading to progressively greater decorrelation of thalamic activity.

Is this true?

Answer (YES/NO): NO